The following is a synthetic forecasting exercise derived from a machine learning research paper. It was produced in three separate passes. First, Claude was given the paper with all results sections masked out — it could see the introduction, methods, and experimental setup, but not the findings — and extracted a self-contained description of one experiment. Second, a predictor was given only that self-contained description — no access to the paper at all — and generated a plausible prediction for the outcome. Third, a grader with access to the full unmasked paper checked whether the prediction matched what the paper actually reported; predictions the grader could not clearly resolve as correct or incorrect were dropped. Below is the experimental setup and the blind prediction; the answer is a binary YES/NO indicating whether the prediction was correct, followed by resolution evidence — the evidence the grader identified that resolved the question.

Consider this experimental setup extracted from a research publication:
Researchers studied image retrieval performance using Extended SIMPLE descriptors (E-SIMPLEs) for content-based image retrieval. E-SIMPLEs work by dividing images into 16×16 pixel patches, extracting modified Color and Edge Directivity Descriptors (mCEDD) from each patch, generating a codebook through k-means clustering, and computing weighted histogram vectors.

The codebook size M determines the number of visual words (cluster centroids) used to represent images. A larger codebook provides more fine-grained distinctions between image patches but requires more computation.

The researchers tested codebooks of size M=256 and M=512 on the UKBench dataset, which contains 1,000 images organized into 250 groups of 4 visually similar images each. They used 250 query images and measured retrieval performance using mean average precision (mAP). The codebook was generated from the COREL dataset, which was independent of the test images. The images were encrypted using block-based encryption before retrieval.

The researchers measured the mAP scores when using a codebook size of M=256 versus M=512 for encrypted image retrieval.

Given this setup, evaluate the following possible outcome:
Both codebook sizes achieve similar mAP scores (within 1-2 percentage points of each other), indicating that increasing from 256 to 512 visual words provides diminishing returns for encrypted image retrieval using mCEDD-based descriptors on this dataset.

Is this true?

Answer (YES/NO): YES